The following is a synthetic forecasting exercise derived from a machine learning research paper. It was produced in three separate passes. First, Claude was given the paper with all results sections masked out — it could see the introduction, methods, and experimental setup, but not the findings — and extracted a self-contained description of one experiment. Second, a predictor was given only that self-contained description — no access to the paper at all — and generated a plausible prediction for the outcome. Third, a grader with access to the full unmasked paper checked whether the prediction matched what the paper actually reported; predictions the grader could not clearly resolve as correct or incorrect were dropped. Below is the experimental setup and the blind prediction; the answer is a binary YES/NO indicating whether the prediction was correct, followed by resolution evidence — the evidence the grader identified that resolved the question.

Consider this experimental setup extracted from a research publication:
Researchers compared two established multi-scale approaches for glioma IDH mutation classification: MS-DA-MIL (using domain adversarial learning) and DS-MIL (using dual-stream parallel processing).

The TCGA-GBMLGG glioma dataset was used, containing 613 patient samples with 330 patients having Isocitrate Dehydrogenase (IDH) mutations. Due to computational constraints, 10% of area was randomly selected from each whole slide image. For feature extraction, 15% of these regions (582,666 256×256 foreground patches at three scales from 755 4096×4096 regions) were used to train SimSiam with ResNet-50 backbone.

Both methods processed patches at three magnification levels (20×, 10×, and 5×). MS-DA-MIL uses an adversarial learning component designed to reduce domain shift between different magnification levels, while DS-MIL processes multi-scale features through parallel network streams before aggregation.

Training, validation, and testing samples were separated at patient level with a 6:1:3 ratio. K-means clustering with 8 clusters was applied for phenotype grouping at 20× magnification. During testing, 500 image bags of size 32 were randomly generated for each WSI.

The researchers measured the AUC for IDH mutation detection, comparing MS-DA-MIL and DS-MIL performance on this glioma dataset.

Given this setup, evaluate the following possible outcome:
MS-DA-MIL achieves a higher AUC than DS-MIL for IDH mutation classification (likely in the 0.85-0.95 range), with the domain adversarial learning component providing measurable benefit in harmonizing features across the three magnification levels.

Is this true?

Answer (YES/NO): NO